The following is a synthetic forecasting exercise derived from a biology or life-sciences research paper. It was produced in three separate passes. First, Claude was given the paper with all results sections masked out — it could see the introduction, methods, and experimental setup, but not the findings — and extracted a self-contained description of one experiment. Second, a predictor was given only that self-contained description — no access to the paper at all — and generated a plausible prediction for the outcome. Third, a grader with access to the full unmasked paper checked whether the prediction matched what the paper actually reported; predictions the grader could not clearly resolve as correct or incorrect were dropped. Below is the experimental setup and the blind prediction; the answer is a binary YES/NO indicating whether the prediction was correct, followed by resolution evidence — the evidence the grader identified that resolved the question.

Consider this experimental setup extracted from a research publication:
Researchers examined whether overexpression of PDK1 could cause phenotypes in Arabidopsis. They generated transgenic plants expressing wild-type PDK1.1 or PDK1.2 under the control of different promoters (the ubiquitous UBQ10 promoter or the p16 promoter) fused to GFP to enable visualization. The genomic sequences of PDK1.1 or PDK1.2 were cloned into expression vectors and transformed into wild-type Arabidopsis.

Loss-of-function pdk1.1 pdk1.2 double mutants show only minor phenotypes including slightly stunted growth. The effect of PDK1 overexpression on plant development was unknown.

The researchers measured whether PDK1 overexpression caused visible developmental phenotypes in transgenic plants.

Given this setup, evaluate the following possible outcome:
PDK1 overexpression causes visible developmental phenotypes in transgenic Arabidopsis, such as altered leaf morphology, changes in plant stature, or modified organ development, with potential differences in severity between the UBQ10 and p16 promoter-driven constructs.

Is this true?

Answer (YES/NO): YES